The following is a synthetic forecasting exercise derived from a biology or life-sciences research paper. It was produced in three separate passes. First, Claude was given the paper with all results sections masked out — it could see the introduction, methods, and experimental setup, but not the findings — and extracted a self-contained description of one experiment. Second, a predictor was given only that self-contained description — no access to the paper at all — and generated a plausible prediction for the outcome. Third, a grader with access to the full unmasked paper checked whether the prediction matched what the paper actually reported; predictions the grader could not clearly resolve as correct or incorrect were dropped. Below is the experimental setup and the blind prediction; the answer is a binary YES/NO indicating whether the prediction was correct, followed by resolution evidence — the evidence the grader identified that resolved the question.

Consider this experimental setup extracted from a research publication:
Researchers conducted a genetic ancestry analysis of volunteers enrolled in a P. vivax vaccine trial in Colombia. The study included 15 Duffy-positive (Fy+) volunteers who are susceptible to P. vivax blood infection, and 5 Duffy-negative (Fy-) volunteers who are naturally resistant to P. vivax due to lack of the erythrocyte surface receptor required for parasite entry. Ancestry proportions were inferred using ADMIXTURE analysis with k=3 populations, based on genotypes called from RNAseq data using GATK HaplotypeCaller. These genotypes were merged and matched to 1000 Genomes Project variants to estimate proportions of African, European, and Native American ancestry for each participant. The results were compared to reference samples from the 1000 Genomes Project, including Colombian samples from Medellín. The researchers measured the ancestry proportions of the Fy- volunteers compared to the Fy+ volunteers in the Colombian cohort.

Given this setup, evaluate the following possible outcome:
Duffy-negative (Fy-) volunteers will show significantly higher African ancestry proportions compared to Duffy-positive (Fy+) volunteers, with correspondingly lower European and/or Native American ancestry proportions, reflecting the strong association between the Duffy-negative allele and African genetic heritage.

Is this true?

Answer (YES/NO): YES